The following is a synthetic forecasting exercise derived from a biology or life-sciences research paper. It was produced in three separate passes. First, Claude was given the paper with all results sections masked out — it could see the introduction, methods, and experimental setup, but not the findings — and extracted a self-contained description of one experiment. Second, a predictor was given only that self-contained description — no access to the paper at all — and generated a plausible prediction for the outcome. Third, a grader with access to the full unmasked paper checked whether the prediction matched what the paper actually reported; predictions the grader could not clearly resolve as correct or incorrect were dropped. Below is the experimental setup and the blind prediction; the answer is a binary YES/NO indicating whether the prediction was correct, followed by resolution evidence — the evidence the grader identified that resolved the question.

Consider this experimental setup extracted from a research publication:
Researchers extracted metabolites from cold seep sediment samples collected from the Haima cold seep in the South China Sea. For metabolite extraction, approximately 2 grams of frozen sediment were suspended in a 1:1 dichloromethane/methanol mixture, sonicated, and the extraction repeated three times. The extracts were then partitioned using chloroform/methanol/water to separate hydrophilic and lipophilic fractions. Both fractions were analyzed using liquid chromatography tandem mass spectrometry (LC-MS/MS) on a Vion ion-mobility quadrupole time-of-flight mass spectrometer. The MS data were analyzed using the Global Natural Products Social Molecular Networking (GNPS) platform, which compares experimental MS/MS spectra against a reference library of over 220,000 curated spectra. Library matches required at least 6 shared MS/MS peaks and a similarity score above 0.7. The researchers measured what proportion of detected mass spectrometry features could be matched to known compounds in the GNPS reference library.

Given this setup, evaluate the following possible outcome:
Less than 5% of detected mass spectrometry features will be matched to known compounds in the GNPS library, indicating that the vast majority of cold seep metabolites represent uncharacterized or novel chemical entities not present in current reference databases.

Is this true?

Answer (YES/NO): NO